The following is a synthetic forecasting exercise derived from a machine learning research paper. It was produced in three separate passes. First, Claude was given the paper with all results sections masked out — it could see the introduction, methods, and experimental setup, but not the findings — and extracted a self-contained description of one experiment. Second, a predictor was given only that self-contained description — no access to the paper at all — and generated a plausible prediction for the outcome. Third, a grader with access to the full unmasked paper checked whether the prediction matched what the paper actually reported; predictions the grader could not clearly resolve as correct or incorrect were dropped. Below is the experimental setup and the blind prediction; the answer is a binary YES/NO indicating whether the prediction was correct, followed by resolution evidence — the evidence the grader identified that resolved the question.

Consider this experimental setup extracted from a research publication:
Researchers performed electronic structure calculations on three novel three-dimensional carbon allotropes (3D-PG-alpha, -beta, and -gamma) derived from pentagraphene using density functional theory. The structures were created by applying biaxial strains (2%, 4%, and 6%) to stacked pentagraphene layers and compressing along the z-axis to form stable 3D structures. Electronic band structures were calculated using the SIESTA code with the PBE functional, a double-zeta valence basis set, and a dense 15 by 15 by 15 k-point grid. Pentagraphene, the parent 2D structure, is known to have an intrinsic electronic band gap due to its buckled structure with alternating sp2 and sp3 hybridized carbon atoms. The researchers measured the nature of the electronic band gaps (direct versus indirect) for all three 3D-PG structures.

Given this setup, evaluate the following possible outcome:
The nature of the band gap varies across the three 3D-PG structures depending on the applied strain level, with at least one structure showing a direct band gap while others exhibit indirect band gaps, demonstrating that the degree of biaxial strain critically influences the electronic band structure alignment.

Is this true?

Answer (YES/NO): NO